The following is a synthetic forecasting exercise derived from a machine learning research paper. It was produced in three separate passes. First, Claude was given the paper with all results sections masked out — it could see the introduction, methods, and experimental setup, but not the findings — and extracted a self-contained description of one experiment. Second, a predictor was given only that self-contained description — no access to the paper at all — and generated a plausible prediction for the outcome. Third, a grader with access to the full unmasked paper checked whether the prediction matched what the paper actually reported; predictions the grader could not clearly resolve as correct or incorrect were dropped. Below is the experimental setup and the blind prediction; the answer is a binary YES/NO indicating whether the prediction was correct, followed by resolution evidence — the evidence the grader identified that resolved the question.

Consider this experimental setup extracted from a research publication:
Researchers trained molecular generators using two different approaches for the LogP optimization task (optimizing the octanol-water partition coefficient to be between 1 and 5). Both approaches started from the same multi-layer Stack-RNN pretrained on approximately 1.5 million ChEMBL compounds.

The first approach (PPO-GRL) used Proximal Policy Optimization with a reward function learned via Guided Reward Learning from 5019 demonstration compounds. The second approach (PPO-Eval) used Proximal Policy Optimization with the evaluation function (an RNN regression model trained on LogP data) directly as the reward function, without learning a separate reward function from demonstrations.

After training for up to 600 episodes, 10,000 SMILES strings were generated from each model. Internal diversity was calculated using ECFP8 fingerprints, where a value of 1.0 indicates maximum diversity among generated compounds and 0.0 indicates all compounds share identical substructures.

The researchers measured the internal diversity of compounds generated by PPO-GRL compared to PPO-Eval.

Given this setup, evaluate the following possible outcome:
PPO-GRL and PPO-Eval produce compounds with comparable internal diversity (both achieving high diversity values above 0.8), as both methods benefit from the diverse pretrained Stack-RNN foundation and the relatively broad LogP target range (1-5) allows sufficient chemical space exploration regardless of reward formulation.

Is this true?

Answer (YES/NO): NO